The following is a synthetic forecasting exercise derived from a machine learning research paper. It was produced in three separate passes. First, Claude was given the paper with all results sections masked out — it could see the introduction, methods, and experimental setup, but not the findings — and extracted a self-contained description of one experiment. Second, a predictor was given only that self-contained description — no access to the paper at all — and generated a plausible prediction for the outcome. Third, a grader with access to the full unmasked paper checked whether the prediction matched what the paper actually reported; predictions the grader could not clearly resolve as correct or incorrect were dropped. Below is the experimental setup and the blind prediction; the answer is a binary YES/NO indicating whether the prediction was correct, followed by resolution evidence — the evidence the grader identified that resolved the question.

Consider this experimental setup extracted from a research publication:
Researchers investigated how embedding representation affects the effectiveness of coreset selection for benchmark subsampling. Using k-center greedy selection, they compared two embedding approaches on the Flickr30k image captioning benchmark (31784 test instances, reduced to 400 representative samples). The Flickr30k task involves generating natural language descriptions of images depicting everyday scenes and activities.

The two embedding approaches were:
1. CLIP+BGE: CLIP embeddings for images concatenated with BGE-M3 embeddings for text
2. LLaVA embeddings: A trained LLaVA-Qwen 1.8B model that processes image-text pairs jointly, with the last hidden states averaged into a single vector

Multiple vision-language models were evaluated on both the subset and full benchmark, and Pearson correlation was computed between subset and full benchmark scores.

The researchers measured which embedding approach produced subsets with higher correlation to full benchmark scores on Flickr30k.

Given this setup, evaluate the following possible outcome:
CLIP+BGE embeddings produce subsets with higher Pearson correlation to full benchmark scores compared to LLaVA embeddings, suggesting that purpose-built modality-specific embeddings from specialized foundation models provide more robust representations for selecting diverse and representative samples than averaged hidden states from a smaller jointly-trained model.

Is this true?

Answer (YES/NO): NO